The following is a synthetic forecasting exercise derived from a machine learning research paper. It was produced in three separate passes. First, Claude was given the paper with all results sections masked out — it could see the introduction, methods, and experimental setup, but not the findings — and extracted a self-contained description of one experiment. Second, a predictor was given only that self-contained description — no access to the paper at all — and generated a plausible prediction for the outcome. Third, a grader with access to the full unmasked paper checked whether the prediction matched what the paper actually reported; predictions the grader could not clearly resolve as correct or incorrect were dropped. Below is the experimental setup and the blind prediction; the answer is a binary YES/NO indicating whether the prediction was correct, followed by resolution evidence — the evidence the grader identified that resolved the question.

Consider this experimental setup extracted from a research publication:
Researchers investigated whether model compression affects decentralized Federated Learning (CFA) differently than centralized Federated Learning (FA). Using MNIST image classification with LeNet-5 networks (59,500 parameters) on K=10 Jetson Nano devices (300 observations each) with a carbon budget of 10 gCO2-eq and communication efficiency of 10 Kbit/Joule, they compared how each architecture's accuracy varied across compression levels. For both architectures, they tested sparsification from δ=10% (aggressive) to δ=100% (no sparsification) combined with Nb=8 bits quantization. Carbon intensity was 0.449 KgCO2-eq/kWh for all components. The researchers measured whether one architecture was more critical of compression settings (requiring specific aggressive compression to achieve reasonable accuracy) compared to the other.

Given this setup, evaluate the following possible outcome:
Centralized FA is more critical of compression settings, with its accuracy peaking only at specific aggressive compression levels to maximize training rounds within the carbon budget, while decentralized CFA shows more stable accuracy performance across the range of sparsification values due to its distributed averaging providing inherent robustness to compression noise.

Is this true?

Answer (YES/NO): NO